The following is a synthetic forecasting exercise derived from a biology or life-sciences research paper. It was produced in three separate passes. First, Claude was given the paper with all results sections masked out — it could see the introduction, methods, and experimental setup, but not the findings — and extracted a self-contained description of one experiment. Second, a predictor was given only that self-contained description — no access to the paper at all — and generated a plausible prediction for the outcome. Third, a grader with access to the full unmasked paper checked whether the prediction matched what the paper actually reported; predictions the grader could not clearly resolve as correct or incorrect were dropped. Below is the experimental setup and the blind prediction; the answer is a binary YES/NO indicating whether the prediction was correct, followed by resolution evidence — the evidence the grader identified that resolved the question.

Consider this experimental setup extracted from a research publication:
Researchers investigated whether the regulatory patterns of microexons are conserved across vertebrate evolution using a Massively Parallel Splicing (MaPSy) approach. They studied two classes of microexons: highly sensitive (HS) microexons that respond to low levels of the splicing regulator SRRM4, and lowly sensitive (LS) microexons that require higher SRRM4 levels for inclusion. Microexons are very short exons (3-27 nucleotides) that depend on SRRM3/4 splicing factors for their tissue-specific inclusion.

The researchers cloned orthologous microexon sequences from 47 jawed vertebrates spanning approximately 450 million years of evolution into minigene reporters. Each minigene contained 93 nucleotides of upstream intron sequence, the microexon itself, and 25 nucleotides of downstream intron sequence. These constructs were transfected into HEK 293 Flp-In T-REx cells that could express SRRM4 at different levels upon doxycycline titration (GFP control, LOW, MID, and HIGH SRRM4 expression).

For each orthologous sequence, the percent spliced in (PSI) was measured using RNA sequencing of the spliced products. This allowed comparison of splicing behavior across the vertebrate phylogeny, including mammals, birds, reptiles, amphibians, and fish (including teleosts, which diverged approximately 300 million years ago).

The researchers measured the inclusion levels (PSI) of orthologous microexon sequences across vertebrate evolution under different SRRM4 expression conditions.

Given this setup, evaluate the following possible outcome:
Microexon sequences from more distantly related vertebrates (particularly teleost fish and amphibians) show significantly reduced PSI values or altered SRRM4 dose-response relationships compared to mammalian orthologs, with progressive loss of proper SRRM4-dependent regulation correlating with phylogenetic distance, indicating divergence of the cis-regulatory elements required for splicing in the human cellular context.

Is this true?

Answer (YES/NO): NO